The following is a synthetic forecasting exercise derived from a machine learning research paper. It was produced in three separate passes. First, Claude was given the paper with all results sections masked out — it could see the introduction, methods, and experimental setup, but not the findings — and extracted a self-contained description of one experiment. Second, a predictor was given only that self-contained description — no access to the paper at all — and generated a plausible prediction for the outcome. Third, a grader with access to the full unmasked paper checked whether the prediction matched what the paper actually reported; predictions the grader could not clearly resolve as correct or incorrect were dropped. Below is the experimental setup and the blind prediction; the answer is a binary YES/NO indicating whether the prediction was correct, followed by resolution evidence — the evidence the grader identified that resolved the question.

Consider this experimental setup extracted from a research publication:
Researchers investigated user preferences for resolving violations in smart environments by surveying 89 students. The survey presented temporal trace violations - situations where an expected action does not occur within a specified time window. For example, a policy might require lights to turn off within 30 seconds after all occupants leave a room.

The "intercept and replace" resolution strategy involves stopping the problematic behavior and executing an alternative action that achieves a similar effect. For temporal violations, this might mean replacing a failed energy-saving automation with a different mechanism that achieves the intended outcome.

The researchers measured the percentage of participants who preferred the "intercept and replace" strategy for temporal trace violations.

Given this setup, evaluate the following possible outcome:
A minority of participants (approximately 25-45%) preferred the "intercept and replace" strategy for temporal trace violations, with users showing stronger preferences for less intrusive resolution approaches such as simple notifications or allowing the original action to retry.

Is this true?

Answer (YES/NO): NO